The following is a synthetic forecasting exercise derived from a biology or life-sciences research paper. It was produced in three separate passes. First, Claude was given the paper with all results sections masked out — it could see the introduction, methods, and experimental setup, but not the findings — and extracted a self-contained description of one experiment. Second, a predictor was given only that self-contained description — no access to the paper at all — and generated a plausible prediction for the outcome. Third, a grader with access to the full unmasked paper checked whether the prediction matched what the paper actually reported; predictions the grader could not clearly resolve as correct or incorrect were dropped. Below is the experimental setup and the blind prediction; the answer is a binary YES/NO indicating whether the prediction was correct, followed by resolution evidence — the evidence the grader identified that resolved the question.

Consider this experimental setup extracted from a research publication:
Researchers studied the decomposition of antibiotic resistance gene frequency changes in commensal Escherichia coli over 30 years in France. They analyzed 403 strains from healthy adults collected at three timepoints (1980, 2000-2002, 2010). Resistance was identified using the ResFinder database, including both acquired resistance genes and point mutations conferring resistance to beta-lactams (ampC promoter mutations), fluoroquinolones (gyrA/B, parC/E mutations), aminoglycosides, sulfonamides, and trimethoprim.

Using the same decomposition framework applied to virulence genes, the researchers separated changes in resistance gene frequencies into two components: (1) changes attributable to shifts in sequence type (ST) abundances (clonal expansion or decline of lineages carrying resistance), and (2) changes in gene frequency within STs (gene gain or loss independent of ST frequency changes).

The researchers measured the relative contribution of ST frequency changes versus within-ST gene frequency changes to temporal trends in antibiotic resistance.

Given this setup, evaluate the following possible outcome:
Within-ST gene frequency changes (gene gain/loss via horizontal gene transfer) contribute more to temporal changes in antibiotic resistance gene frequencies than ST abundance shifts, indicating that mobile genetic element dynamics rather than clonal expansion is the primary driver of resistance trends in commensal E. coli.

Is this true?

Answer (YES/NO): YES